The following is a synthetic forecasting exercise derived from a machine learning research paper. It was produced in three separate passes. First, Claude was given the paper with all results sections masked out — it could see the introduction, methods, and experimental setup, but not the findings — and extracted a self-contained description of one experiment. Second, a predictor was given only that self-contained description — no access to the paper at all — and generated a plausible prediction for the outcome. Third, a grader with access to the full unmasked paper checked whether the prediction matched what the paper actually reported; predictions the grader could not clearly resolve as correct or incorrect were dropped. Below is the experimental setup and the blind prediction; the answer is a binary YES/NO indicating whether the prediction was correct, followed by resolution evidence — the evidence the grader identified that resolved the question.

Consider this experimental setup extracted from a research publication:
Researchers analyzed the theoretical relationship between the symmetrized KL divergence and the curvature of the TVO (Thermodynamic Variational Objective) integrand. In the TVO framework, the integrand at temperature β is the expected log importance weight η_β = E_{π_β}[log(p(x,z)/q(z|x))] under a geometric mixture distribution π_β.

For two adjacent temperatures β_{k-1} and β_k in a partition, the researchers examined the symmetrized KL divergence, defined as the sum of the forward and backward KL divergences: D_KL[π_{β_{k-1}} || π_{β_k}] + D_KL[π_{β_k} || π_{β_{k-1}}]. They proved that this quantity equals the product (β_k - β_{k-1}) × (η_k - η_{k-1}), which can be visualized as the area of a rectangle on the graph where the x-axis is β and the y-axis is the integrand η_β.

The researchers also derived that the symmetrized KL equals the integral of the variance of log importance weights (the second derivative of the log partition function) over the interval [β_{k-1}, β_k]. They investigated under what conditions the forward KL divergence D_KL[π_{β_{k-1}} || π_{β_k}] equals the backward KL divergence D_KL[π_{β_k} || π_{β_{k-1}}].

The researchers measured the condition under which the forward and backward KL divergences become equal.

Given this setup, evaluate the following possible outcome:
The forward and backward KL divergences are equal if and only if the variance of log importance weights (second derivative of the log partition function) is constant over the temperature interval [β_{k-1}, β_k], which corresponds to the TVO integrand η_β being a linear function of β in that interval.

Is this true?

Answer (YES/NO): YES